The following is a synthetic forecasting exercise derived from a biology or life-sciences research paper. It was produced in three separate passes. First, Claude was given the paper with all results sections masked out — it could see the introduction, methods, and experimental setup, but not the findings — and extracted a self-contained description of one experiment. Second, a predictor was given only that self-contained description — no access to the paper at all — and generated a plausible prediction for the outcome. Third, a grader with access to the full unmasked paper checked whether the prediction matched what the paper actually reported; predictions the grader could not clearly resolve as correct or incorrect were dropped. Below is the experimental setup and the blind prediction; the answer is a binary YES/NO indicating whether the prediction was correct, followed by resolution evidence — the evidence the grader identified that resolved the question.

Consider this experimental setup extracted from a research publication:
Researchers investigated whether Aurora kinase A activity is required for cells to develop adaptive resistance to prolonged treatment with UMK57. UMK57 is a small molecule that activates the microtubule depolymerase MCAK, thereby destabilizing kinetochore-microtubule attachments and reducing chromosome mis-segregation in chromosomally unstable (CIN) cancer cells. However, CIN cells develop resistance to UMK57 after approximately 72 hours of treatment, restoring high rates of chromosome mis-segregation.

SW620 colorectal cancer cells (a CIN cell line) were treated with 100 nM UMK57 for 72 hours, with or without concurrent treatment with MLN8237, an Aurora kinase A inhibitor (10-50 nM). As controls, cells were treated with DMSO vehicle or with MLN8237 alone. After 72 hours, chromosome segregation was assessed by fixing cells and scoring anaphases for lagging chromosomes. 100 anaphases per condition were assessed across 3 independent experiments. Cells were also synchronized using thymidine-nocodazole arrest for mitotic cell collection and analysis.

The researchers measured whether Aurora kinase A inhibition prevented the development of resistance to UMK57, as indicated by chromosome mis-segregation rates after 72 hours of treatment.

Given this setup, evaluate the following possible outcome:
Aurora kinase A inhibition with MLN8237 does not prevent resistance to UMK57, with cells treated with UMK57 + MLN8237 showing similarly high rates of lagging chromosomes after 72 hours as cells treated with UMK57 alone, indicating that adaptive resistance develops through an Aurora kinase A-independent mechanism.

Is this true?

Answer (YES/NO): NO